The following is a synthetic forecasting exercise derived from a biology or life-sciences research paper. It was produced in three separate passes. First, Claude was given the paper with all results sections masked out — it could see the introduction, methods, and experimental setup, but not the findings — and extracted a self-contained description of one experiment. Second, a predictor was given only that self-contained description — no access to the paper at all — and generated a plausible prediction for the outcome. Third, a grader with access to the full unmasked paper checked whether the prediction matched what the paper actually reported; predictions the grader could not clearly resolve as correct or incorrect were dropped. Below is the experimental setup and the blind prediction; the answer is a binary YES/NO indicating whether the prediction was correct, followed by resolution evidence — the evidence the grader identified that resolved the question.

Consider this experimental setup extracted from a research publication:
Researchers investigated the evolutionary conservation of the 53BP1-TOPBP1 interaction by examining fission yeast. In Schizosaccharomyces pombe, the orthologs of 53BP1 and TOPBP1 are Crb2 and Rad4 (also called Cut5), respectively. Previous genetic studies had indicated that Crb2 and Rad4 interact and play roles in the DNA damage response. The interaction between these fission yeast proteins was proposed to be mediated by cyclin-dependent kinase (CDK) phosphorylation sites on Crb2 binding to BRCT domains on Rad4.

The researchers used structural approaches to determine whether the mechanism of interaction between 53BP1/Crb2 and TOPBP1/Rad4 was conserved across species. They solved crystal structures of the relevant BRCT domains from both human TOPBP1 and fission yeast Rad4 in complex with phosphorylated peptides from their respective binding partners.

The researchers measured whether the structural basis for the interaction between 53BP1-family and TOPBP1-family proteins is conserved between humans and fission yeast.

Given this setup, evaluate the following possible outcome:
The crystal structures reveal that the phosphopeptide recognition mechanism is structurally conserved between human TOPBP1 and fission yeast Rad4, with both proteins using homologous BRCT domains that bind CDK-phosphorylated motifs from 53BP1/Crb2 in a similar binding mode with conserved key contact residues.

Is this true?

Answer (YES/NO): YES